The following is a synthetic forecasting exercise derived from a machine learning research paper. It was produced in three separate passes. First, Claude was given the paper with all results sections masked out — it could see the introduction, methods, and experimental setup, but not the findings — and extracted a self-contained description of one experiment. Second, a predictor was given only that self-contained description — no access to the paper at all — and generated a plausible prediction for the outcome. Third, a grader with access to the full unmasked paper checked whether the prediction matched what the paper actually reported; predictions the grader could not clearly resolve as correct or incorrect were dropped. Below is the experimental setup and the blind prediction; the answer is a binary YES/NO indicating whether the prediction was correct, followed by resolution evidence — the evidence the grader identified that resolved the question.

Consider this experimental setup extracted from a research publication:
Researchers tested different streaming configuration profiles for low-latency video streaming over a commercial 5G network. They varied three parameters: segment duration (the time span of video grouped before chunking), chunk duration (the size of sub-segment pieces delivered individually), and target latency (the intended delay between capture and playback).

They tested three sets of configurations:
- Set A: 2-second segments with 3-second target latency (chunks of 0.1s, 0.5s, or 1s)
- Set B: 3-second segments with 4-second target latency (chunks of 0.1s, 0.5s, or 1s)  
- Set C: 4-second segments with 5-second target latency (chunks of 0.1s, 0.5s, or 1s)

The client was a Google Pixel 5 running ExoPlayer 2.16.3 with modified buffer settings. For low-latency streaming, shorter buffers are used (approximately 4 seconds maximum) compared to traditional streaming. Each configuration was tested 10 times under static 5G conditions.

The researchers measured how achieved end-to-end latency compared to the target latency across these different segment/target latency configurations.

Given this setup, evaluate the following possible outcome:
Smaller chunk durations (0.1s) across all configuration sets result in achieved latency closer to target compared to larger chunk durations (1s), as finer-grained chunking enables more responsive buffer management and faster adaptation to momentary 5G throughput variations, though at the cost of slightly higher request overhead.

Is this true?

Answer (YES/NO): NO